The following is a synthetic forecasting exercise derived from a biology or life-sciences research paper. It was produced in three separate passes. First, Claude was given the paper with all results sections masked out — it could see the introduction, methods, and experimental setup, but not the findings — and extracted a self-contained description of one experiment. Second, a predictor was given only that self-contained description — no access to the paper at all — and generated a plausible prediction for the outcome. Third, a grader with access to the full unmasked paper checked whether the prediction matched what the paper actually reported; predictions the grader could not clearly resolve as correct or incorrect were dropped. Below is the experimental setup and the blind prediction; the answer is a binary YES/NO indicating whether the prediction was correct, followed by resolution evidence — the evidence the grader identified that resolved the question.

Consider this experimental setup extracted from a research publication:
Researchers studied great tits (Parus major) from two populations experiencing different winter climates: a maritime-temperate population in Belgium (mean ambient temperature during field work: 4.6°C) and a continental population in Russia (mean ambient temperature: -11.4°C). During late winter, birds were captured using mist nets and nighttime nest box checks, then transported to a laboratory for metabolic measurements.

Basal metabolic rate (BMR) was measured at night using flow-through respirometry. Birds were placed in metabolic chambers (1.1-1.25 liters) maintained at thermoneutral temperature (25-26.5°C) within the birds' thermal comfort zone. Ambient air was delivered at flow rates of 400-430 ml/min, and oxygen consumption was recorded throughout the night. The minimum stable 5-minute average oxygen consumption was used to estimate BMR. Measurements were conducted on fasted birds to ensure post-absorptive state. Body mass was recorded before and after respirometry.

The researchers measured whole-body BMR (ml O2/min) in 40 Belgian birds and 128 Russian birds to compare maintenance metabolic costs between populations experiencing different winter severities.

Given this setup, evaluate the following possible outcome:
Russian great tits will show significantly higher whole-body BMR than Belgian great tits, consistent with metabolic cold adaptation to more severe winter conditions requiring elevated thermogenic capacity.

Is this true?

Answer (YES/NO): NO